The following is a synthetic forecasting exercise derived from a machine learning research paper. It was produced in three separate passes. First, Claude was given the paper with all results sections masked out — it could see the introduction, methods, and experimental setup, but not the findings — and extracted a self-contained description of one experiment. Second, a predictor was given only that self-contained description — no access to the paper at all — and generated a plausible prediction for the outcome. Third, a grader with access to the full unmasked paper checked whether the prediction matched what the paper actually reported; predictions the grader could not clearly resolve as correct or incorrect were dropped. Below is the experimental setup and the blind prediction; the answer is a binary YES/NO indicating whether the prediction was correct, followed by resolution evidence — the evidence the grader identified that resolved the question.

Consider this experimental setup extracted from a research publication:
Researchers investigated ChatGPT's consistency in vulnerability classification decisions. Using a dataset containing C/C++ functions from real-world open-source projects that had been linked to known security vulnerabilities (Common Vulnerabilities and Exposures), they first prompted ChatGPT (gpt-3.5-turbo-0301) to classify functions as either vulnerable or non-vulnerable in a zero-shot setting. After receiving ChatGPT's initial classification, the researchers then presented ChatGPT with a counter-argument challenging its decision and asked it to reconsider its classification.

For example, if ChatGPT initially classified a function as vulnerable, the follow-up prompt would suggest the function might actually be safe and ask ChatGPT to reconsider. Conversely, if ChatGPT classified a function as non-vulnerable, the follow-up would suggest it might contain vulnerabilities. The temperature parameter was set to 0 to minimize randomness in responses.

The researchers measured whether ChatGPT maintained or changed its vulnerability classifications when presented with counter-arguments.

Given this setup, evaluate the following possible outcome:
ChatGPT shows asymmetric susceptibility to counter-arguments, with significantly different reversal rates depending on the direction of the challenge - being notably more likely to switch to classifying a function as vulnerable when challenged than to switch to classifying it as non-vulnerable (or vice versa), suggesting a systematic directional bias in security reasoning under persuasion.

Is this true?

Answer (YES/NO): YES